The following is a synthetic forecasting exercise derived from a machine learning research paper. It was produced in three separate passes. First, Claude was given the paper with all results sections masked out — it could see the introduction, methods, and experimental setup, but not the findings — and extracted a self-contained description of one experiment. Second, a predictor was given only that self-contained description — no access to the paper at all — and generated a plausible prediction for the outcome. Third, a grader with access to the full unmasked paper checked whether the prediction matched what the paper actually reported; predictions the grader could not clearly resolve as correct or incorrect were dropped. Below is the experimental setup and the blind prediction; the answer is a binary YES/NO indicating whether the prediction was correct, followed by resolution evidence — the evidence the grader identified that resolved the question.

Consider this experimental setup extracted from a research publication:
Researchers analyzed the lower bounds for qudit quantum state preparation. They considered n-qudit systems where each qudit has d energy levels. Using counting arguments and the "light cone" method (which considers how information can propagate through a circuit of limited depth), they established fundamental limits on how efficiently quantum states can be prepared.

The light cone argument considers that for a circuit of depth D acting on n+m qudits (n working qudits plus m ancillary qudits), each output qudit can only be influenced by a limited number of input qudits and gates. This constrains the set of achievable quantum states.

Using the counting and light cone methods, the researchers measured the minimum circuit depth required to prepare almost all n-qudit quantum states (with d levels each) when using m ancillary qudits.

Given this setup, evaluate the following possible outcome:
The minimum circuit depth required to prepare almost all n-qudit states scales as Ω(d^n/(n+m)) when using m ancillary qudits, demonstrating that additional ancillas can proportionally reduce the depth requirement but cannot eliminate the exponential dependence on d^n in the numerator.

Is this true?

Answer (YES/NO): NO